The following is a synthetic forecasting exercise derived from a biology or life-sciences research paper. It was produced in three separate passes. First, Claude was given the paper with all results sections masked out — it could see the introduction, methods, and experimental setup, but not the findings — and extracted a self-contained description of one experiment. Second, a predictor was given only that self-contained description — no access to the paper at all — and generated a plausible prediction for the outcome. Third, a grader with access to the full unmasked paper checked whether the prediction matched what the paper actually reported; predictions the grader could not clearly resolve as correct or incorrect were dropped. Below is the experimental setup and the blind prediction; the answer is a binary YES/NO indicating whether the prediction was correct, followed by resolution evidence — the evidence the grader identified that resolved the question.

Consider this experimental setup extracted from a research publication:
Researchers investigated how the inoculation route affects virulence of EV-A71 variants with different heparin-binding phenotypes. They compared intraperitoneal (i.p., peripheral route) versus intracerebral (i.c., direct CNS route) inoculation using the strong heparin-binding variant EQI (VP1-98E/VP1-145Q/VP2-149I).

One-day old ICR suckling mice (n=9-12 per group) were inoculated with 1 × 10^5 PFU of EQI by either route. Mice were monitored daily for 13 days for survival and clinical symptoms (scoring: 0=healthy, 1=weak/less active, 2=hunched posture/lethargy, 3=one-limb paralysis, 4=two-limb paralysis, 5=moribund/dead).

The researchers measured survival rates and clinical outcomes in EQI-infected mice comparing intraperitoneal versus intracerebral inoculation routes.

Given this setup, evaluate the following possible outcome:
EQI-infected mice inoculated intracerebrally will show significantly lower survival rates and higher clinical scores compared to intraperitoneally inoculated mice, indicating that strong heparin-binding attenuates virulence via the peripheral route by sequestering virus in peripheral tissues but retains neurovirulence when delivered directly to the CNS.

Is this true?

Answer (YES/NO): NO